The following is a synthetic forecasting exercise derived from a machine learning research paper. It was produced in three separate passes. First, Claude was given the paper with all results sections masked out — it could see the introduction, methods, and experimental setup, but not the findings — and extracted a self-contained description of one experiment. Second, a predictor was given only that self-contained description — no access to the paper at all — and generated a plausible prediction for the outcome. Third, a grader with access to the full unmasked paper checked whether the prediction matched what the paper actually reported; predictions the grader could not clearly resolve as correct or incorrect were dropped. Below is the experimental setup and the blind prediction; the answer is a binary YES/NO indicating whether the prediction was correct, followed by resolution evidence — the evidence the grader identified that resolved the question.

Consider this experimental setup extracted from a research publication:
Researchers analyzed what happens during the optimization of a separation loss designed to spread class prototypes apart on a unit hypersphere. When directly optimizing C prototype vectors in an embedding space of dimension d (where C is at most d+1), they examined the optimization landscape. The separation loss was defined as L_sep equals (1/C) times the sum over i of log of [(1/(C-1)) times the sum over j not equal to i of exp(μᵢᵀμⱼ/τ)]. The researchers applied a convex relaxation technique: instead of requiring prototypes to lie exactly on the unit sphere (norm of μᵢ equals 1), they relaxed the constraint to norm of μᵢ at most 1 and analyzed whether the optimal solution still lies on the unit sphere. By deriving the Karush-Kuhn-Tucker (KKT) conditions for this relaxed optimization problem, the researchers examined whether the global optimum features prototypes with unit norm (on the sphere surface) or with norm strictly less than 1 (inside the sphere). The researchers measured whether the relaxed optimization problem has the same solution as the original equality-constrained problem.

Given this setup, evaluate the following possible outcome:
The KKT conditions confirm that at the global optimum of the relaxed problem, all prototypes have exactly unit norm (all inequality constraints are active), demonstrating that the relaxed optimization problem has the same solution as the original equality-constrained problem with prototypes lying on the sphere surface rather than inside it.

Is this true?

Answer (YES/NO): YES